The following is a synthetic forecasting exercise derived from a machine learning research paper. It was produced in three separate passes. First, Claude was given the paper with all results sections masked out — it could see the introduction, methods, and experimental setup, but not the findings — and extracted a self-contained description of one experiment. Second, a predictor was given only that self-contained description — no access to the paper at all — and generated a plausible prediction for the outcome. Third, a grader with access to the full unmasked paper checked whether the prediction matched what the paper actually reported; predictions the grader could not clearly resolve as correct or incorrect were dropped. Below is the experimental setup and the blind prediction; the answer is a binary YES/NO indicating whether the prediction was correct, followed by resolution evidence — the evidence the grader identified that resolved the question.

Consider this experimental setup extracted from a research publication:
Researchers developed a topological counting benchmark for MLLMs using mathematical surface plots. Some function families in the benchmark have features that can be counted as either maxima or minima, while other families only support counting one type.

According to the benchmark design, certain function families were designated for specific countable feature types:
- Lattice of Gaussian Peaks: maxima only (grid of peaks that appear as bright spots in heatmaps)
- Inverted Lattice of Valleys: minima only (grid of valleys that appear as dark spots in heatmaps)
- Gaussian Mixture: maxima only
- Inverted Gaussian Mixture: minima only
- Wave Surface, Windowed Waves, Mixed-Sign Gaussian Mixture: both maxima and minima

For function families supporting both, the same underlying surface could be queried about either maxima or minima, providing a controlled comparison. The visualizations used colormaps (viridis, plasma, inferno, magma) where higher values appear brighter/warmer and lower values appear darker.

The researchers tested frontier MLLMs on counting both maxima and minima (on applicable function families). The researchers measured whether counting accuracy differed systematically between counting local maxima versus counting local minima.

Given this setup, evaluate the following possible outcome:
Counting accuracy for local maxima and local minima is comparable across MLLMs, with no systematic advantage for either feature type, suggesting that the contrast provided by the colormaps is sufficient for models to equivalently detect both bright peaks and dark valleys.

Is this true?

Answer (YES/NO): NO